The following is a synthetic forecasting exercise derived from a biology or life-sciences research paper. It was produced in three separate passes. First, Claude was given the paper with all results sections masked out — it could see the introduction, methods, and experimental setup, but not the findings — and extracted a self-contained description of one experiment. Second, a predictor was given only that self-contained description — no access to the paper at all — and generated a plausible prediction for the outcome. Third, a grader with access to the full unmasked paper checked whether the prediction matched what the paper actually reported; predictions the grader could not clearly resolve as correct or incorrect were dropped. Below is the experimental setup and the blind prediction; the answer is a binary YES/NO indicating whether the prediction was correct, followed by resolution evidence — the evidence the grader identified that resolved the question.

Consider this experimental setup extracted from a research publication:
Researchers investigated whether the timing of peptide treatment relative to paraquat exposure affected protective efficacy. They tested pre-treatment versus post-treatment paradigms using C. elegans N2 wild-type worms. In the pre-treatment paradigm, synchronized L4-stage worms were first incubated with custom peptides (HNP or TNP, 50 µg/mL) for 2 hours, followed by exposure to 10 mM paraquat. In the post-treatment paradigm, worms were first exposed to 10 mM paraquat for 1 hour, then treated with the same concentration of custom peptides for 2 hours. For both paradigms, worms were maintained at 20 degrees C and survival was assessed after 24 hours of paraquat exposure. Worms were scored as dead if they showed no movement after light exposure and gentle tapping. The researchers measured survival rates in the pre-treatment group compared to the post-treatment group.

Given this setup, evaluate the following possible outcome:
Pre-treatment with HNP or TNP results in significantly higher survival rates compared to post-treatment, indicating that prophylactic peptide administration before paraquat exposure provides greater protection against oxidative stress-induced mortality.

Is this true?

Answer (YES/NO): YES